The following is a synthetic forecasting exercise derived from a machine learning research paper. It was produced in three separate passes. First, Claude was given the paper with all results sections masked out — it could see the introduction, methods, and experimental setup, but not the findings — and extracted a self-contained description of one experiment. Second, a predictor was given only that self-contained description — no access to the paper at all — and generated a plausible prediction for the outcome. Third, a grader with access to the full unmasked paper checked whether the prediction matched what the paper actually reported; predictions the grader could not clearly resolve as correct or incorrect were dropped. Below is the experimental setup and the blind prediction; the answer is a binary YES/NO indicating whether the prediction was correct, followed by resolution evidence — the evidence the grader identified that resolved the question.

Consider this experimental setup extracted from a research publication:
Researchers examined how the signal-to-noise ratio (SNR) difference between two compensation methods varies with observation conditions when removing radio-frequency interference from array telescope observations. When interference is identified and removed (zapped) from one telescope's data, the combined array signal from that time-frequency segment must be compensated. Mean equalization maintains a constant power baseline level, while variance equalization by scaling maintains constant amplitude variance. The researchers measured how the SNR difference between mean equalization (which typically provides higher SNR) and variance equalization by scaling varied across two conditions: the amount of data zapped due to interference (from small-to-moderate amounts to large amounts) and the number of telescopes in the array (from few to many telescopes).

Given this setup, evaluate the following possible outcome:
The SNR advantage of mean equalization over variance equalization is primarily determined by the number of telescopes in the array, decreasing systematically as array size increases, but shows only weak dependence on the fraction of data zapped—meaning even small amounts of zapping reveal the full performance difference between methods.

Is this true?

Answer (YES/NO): NO